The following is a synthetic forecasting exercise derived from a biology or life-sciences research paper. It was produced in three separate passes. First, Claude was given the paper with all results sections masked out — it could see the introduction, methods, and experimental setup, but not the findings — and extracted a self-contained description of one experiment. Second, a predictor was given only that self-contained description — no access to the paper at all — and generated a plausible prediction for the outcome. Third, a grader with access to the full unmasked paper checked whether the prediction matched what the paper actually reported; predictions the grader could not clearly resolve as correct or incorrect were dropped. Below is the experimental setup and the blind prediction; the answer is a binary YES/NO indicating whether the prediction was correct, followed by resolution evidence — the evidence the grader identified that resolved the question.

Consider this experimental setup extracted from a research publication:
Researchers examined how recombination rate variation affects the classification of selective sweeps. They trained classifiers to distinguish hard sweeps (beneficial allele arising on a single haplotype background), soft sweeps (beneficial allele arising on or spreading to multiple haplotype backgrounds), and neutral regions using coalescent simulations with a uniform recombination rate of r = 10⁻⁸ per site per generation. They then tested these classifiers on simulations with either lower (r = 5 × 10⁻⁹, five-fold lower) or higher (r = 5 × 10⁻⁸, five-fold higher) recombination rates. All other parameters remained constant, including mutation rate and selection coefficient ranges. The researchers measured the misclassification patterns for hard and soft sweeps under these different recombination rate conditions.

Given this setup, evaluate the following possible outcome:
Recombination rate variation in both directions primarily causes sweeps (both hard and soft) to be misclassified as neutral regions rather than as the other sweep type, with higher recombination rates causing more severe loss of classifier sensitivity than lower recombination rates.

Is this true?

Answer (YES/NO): NO